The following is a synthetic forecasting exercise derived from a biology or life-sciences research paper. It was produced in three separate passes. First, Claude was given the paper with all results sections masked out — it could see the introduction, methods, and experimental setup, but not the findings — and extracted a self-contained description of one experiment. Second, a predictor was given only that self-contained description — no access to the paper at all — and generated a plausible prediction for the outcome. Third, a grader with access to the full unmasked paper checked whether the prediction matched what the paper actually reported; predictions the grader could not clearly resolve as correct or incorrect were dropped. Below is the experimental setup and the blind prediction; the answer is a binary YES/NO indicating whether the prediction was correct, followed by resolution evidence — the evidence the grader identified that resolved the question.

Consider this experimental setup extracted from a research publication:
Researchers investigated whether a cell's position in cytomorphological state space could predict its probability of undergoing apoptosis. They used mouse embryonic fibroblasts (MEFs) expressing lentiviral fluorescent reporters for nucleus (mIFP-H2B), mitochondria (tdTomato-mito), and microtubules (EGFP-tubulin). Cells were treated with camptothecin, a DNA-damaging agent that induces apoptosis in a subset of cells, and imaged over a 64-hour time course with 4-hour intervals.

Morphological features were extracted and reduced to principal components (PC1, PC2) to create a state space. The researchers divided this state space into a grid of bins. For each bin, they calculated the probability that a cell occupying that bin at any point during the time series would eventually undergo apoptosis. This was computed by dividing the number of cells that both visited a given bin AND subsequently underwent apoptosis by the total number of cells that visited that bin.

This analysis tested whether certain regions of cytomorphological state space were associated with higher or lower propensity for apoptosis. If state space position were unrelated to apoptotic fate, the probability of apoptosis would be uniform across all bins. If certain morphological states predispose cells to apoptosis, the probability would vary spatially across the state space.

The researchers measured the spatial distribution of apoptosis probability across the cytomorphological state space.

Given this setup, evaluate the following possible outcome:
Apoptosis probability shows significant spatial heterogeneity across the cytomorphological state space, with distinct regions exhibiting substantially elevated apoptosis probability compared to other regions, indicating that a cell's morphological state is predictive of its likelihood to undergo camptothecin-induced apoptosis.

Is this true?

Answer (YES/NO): YES